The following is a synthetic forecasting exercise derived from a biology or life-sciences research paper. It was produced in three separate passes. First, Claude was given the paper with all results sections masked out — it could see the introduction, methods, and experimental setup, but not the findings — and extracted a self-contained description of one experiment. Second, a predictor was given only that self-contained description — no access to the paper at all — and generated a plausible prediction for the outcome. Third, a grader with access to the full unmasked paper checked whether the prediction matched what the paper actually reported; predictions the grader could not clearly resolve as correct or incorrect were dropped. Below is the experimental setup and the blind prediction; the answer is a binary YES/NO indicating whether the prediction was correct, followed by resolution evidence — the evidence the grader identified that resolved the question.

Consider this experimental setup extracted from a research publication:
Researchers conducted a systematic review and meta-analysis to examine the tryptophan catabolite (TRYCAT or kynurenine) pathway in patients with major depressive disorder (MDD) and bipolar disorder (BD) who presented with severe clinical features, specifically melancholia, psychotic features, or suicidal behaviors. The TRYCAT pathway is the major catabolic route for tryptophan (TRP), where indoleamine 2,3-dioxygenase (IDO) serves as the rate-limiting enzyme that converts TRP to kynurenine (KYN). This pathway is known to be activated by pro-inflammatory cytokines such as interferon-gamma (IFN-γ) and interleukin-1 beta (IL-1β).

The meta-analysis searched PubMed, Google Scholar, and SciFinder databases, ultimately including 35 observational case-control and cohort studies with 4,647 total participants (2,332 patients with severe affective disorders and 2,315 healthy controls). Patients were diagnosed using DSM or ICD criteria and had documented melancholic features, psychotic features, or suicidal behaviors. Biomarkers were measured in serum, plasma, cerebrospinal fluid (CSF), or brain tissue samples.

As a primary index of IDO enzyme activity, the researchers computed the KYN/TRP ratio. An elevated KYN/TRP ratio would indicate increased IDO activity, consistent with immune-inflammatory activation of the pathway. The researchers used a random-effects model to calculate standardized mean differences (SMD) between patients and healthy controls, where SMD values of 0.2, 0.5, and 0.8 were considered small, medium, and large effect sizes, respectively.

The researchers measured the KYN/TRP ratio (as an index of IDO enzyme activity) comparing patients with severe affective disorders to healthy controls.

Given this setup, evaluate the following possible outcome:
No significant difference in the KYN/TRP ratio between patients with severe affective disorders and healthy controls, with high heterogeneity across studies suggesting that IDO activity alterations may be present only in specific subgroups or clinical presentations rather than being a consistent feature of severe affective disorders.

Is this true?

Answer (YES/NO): YES